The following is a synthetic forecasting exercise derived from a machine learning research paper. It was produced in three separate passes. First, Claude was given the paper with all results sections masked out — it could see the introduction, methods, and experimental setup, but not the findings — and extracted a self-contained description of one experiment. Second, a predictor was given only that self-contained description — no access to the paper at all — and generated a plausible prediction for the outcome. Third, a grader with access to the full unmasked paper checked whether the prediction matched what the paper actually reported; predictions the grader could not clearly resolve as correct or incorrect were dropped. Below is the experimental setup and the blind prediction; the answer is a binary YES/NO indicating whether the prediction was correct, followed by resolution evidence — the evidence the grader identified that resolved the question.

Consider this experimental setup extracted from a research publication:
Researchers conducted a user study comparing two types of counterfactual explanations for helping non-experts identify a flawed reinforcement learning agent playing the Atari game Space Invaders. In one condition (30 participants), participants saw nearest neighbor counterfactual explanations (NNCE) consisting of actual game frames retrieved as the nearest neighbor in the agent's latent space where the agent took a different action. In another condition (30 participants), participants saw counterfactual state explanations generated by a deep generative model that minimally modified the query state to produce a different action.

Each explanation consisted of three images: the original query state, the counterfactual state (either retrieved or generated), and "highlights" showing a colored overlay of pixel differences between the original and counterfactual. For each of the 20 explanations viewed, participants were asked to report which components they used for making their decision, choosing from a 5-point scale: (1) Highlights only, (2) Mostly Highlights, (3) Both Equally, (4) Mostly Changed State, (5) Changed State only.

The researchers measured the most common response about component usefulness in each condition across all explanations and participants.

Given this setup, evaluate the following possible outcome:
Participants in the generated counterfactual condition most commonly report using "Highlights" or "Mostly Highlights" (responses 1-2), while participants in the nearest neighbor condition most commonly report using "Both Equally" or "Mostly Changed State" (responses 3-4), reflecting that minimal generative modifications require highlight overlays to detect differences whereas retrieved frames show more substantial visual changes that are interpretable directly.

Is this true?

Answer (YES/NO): YES